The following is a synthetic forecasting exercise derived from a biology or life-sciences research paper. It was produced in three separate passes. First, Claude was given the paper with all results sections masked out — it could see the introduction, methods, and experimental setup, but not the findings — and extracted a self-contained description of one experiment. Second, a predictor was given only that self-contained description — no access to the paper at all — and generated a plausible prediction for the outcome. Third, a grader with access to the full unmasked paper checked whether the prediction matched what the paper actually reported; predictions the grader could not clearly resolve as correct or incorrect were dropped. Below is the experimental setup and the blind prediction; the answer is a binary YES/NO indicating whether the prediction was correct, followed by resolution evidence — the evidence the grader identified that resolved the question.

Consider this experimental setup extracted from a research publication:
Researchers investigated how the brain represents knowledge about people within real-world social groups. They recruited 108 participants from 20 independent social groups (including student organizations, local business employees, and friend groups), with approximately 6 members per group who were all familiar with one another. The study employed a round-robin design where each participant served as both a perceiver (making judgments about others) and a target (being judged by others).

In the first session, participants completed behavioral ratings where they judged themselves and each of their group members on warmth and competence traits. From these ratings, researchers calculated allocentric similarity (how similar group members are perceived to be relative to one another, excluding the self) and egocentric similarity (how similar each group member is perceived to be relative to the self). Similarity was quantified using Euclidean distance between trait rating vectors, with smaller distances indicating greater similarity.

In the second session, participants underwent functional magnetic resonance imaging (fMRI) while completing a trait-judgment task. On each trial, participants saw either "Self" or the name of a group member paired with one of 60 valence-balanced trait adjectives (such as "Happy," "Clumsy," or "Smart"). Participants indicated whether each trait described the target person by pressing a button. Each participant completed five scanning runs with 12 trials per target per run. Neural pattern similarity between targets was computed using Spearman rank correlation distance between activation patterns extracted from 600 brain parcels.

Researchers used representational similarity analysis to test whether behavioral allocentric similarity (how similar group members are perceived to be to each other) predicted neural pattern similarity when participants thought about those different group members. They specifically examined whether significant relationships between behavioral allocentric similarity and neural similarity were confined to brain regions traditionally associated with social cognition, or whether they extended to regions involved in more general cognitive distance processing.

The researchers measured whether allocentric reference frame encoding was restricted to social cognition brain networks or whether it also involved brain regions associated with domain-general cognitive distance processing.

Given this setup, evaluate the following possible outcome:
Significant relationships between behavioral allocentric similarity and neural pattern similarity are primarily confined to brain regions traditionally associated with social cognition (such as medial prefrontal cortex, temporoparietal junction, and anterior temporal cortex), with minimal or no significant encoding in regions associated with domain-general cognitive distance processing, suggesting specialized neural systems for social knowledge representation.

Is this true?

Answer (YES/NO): NO